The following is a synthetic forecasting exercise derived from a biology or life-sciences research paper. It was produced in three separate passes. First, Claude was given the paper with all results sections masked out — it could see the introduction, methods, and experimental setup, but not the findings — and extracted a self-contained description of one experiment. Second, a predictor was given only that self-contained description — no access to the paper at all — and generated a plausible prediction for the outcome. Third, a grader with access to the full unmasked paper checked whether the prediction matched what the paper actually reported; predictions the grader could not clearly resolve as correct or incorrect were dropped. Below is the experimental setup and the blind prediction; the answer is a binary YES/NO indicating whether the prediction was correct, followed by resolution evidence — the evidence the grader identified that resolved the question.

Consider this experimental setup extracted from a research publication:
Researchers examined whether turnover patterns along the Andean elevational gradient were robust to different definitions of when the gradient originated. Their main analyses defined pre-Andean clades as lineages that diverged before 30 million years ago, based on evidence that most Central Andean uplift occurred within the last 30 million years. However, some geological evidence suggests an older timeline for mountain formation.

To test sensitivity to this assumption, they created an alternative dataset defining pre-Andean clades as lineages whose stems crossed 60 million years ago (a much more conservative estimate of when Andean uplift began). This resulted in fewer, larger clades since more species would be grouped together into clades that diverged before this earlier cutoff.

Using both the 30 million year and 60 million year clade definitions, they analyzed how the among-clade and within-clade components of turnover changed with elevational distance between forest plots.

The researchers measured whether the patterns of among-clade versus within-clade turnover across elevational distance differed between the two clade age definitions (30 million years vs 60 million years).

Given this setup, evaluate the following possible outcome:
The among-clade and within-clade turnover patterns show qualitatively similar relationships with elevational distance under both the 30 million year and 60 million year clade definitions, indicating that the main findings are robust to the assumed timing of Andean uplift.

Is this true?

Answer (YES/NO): YES